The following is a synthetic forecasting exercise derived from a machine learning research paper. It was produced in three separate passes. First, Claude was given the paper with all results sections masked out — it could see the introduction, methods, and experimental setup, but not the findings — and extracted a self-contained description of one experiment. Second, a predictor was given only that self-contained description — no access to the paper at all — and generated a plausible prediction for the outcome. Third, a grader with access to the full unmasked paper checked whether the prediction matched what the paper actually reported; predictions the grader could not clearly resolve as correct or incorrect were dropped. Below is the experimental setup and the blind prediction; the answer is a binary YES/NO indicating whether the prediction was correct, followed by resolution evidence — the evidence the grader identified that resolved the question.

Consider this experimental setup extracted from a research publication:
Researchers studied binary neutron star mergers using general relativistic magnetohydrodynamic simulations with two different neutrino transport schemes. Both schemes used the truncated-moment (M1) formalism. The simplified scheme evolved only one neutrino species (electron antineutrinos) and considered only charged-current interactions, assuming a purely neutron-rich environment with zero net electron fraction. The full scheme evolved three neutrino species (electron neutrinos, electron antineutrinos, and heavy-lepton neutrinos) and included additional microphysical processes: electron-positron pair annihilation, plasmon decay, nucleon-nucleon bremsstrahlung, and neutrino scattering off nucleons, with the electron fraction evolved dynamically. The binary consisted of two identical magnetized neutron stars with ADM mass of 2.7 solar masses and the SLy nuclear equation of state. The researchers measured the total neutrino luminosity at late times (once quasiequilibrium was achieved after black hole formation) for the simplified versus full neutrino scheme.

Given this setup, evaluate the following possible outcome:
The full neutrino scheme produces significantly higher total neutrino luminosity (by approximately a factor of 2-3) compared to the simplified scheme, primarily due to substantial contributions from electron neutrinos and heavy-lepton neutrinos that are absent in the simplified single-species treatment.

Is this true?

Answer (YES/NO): YES